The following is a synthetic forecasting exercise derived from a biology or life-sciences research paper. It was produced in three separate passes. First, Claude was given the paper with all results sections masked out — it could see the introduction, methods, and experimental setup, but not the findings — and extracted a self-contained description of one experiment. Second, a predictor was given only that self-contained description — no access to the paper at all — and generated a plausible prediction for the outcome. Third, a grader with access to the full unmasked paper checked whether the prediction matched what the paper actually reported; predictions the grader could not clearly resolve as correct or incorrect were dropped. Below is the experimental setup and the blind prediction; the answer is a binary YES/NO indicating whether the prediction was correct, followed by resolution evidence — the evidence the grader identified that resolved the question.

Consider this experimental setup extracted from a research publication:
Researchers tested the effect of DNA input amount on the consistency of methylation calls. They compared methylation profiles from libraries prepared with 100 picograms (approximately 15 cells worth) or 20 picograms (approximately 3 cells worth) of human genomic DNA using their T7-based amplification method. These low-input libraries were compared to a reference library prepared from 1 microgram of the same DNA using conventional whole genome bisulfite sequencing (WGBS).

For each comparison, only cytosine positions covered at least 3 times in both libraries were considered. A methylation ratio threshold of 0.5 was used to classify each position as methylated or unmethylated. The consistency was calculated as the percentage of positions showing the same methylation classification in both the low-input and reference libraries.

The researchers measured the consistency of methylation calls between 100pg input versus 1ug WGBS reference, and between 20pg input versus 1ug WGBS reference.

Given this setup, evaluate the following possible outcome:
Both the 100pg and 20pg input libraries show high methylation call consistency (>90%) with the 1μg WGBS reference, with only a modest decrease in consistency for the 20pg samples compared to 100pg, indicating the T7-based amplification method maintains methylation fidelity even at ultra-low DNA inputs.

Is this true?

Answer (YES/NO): YES